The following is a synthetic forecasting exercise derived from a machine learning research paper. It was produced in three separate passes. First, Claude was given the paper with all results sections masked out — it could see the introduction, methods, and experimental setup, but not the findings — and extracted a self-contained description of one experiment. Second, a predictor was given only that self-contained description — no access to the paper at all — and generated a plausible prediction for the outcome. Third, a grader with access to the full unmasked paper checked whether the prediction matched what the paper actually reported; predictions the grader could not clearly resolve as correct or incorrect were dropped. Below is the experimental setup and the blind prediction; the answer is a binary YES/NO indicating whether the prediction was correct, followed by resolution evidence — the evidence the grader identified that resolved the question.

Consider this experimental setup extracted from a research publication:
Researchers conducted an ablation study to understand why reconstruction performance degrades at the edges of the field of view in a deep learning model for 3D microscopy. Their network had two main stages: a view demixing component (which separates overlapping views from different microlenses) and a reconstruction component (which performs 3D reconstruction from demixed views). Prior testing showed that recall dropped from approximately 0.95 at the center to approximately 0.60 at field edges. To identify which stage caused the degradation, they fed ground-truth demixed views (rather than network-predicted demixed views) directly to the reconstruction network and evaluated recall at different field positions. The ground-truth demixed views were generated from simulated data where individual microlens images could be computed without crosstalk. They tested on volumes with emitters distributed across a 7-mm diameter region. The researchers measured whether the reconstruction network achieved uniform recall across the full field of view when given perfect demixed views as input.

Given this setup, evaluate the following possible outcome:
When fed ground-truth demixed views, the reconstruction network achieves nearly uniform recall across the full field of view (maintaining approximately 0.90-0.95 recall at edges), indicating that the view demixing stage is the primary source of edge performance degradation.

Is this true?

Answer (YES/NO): YES